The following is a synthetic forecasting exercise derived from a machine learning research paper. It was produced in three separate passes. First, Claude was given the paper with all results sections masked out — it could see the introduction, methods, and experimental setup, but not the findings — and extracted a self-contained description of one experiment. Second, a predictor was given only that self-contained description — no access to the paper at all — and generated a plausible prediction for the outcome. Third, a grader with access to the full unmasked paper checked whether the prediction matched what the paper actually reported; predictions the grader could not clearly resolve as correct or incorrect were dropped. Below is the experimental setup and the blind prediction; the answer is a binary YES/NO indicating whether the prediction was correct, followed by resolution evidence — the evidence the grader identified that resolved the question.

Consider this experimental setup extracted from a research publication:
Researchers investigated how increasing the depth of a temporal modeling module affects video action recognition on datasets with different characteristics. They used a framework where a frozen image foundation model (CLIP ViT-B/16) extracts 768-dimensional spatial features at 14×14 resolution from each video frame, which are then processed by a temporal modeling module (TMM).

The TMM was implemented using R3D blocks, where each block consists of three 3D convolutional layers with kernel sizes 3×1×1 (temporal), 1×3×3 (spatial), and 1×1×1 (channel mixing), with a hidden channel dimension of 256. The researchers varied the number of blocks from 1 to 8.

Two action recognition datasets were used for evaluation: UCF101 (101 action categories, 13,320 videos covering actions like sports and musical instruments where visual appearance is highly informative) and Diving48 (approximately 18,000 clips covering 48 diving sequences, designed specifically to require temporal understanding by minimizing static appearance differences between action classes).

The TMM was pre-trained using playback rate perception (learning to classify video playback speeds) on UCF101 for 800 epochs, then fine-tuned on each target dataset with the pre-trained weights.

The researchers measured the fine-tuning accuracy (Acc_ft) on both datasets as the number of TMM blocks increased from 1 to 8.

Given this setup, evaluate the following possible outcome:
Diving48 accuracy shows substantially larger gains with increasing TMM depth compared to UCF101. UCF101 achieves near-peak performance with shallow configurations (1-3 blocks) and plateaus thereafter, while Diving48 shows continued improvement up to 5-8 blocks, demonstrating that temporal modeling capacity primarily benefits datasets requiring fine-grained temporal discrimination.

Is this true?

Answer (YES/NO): NO